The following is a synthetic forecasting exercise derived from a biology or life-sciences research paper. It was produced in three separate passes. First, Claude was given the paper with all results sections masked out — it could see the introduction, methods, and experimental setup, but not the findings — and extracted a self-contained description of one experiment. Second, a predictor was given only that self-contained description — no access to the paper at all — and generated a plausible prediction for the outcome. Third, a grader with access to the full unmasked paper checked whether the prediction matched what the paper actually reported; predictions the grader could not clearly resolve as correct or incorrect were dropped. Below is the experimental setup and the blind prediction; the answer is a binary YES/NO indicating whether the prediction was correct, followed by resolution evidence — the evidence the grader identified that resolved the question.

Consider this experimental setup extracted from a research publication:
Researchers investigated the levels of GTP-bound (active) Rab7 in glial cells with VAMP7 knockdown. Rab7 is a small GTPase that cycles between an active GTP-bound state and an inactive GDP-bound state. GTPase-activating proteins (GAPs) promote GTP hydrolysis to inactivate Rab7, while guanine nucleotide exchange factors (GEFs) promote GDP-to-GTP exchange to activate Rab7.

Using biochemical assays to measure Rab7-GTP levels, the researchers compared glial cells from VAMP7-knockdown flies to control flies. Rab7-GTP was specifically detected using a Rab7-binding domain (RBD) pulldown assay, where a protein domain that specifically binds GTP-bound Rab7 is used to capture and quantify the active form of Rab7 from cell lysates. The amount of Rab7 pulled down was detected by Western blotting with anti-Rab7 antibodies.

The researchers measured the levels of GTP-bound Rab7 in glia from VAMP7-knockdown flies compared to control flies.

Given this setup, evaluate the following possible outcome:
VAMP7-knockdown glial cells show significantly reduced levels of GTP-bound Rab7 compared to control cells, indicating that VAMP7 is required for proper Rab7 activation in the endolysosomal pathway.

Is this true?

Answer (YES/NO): NO